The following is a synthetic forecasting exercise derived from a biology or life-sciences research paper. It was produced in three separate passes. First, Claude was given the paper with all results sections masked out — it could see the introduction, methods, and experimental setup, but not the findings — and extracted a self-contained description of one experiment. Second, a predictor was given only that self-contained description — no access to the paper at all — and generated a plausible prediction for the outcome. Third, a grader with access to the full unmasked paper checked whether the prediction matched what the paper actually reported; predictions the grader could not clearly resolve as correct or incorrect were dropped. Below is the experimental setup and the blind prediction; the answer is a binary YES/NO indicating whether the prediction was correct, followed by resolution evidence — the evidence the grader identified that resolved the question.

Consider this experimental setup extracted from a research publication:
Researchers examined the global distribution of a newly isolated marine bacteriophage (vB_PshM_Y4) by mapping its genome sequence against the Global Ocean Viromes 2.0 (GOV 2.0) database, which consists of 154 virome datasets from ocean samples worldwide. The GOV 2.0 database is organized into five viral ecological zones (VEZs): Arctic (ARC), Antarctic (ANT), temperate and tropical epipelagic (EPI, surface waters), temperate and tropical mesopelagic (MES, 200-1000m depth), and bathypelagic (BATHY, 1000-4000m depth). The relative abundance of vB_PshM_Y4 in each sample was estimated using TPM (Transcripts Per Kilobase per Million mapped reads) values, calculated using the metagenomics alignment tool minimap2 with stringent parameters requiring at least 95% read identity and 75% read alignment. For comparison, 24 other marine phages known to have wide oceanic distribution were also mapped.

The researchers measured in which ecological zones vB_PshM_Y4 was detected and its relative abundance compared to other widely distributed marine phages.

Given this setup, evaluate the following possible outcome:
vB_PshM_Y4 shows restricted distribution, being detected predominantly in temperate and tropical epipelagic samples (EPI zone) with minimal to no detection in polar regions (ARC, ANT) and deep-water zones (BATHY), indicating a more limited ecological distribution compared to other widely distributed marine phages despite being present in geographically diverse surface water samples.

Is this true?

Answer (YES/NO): NO